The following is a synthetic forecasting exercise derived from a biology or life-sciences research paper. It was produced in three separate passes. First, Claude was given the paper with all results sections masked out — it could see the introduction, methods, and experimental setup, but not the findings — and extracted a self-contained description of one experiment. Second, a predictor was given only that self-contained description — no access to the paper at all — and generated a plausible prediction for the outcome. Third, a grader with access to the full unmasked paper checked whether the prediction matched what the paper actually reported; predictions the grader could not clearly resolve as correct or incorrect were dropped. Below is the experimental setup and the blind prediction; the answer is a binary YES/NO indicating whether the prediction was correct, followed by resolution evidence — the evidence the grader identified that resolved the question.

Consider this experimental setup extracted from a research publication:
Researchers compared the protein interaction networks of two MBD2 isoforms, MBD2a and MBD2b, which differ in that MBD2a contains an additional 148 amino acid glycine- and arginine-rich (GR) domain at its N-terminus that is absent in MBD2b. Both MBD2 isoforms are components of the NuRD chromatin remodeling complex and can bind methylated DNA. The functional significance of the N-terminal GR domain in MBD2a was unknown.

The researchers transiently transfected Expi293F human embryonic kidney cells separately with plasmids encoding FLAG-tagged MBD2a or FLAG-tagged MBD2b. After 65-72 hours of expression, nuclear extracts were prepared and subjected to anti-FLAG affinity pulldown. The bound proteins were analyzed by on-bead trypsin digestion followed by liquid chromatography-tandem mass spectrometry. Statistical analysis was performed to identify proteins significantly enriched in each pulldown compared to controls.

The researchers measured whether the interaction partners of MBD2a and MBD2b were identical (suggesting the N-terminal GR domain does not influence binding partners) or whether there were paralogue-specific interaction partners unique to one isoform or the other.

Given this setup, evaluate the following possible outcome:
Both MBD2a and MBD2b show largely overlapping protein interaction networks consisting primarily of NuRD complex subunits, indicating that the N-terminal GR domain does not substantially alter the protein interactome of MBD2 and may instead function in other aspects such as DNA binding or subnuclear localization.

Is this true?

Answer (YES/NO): NO